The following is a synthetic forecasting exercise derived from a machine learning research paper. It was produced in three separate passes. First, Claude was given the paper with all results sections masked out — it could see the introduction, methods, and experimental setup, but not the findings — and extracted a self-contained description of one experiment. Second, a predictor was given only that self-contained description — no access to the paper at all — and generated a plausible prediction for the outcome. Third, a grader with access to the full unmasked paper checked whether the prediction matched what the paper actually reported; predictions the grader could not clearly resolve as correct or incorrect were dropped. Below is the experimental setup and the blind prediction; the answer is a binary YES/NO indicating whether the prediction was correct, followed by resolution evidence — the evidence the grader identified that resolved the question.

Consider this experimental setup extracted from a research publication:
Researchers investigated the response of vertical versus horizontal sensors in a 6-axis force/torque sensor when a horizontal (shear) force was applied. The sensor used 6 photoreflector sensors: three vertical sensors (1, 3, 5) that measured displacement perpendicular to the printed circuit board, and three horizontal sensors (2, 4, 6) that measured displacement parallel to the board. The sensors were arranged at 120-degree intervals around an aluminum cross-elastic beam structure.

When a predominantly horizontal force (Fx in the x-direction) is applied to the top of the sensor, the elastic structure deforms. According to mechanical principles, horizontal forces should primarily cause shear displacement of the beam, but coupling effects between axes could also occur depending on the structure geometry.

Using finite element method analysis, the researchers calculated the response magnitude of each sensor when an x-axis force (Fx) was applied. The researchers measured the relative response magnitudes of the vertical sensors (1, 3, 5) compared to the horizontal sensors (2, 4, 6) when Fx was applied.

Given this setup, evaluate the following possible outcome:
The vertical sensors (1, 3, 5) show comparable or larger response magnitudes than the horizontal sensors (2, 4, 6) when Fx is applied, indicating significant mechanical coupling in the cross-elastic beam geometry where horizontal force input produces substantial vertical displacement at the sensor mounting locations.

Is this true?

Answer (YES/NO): NO